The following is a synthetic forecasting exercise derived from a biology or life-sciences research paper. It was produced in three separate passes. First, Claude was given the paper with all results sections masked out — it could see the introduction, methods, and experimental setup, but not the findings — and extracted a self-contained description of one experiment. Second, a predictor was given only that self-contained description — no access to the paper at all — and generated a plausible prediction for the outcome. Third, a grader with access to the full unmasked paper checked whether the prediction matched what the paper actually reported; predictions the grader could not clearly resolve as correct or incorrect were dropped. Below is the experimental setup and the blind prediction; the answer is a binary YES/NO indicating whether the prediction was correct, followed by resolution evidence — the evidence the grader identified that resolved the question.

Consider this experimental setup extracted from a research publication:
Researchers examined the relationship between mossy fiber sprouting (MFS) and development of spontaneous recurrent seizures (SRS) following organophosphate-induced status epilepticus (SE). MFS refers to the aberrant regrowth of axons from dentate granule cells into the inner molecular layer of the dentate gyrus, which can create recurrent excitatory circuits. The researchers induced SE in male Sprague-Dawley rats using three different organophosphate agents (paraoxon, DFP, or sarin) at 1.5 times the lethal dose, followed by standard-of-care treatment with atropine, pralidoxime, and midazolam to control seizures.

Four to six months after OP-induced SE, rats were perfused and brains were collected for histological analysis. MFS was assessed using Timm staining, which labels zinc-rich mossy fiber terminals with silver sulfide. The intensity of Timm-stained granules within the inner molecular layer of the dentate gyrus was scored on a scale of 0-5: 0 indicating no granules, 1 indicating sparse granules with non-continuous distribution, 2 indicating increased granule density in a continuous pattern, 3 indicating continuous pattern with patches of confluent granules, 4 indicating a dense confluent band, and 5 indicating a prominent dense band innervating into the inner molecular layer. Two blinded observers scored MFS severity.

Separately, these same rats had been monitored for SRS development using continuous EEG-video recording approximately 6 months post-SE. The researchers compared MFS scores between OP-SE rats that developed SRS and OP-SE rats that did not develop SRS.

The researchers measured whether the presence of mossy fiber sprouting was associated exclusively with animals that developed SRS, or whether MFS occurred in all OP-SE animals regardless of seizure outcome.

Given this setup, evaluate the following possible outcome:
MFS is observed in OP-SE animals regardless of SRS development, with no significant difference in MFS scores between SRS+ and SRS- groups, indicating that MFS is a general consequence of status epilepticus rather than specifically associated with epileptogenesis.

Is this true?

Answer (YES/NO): NO